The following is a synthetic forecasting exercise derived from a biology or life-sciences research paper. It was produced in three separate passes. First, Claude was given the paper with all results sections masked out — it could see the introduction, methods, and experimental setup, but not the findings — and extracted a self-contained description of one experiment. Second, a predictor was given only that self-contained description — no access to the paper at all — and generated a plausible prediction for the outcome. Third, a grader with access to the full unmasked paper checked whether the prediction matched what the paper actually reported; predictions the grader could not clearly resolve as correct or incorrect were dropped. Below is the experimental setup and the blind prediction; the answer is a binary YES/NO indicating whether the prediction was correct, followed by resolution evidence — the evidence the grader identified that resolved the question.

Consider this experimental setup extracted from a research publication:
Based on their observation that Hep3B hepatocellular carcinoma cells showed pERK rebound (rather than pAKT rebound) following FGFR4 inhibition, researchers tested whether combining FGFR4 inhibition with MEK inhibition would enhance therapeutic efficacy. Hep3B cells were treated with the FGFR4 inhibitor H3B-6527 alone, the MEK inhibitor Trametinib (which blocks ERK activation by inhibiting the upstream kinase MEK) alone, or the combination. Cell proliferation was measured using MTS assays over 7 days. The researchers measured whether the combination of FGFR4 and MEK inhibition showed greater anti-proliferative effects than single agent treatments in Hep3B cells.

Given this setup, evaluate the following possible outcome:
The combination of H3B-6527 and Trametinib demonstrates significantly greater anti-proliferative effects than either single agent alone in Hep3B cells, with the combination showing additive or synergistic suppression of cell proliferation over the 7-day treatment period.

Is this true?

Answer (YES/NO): YES